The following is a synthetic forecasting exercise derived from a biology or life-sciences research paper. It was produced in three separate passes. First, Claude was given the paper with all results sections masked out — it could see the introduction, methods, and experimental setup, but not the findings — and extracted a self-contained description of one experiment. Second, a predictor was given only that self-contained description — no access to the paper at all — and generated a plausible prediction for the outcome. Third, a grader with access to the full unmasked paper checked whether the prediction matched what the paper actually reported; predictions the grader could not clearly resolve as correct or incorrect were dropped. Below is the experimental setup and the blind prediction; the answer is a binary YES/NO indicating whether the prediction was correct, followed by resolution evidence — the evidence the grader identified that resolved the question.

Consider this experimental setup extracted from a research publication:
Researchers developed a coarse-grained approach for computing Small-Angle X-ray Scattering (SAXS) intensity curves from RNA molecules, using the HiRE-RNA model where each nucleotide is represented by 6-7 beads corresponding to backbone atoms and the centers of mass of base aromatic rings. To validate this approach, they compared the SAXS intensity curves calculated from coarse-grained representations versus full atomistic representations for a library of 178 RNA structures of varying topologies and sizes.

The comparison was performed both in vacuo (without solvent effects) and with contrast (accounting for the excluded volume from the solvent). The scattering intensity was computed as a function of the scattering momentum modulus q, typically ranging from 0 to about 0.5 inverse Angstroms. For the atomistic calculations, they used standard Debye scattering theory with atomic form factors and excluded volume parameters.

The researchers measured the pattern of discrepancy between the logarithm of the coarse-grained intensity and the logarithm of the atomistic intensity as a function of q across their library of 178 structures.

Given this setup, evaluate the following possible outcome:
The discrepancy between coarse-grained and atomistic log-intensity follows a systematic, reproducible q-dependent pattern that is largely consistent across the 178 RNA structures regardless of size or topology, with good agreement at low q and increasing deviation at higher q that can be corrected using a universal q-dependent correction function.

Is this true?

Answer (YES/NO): YES